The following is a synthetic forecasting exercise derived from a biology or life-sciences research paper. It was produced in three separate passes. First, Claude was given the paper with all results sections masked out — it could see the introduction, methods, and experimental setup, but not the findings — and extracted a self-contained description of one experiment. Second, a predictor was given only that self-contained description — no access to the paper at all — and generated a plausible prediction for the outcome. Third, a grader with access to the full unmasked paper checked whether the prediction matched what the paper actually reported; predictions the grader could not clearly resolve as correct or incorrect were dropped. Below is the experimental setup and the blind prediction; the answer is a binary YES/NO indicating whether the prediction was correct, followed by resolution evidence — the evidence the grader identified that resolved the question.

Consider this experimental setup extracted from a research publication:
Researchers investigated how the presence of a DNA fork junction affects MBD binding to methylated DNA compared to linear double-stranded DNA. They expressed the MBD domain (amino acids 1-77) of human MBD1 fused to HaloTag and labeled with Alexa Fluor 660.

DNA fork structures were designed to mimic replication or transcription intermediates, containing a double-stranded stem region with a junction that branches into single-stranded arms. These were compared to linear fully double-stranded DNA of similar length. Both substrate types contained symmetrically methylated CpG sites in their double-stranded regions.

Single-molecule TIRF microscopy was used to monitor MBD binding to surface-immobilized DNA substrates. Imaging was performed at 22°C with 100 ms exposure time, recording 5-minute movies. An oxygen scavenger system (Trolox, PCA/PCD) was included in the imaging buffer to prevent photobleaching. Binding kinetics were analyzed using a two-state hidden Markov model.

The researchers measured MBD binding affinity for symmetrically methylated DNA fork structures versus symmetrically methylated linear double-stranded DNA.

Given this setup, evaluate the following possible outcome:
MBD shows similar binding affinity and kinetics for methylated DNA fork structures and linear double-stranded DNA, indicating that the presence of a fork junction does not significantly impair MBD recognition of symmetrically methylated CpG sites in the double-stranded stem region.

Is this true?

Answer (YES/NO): NO